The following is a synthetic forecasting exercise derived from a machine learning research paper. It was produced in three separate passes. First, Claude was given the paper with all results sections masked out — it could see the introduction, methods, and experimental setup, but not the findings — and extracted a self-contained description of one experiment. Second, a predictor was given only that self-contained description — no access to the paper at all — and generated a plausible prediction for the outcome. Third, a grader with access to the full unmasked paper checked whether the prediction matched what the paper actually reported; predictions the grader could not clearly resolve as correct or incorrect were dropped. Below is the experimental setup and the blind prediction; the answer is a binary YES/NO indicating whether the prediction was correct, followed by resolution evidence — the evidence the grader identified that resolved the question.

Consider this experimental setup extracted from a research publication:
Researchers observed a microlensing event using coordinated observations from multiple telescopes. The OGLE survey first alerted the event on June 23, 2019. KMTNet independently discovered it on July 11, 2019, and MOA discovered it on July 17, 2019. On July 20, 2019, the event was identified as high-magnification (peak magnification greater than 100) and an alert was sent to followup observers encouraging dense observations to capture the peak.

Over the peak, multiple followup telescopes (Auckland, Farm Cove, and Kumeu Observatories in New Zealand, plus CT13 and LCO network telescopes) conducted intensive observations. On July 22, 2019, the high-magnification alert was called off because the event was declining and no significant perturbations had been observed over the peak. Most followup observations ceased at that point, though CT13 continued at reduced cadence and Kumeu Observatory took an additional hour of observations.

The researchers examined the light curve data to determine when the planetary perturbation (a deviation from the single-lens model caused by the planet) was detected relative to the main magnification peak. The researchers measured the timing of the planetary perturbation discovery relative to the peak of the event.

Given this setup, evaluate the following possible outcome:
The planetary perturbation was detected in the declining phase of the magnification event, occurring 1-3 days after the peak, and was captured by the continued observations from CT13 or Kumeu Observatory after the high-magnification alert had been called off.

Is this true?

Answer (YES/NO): YES